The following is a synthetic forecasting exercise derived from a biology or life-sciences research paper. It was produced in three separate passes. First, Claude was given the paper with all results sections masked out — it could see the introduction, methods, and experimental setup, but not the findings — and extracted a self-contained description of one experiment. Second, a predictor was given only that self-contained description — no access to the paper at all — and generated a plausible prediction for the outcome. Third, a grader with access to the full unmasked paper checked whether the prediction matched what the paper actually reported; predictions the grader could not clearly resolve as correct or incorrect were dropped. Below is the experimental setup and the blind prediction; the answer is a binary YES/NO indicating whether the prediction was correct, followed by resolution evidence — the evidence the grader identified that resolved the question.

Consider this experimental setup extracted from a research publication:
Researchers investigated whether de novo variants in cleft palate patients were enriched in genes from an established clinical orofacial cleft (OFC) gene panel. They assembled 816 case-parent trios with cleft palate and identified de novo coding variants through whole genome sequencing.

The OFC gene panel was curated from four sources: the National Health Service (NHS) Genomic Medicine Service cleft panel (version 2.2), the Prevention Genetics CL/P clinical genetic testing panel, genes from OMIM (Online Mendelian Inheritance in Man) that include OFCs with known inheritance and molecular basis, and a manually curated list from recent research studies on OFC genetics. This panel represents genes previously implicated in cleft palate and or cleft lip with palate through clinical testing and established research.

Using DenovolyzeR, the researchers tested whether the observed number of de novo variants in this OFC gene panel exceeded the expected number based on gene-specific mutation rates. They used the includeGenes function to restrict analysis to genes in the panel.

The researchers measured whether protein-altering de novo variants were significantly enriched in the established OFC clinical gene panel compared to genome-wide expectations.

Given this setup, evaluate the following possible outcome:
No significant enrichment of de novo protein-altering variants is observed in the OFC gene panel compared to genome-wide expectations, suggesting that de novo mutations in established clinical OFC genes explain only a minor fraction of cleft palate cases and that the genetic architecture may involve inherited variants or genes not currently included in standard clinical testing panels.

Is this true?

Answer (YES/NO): NO